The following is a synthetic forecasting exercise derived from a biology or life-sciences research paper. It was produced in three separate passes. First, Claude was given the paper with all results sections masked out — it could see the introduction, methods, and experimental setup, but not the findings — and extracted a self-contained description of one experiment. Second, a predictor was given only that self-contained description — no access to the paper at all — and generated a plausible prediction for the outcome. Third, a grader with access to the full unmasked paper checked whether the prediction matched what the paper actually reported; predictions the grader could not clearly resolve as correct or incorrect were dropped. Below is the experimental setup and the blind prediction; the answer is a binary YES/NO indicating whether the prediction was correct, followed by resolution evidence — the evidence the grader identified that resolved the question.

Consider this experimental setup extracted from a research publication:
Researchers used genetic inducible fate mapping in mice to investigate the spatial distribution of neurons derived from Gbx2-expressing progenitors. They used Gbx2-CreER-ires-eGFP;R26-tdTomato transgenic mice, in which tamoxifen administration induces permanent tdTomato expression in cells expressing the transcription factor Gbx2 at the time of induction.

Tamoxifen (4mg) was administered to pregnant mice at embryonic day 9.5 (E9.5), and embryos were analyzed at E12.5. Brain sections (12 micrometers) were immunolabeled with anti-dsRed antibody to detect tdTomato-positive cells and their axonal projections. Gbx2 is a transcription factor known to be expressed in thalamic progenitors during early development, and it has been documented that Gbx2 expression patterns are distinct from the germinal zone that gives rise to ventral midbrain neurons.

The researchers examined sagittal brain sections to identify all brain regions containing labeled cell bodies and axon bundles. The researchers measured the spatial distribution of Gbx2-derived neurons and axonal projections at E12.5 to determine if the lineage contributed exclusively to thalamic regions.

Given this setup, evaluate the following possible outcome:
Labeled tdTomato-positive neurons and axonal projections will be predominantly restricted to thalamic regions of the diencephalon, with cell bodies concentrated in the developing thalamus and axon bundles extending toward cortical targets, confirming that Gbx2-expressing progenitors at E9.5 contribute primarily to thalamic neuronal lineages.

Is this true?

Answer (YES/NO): NO